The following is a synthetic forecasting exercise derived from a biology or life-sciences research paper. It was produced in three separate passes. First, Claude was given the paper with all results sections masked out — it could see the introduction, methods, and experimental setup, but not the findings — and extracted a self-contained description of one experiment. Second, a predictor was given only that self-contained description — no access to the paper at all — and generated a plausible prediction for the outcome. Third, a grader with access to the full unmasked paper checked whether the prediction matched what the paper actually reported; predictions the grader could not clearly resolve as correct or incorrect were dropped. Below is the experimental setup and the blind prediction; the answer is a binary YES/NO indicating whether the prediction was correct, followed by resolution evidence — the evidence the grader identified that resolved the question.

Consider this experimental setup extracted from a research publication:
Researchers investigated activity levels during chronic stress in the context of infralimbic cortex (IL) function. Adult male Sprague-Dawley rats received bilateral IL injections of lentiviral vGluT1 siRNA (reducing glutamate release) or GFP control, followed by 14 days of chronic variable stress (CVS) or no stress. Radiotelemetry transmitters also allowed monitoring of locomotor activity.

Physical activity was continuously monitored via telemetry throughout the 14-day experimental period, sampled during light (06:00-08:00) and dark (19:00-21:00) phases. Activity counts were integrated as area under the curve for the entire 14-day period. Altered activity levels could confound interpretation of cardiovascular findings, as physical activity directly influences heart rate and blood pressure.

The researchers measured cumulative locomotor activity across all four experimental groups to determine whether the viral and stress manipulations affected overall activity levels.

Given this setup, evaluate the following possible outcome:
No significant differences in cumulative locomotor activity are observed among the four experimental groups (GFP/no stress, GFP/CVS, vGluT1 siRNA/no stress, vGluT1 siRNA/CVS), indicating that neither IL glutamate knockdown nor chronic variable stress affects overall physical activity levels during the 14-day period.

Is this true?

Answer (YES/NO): NO